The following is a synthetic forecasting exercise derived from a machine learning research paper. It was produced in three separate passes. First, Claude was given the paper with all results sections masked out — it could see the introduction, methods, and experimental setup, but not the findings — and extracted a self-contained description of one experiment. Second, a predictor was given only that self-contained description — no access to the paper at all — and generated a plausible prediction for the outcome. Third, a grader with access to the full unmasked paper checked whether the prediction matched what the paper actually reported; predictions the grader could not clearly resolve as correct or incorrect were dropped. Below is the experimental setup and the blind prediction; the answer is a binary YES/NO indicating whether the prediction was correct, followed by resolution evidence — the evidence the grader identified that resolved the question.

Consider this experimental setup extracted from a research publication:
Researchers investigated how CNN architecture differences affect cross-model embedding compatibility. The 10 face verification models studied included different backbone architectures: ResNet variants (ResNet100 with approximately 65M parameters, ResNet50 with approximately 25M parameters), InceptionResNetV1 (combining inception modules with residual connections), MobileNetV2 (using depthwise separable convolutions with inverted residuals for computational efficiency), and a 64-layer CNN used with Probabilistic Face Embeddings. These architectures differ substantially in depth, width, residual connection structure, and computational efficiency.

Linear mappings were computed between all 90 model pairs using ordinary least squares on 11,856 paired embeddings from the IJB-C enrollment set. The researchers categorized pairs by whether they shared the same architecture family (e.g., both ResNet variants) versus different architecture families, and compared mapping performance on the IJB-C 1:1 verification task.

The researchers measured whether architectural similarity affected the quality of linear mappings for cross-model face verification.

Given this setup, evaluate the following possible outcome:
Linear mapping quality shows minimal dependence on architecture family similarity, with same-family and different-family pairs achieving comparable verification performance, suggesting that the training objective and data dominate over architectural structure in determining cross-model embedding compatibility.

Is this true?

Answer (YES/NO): YES